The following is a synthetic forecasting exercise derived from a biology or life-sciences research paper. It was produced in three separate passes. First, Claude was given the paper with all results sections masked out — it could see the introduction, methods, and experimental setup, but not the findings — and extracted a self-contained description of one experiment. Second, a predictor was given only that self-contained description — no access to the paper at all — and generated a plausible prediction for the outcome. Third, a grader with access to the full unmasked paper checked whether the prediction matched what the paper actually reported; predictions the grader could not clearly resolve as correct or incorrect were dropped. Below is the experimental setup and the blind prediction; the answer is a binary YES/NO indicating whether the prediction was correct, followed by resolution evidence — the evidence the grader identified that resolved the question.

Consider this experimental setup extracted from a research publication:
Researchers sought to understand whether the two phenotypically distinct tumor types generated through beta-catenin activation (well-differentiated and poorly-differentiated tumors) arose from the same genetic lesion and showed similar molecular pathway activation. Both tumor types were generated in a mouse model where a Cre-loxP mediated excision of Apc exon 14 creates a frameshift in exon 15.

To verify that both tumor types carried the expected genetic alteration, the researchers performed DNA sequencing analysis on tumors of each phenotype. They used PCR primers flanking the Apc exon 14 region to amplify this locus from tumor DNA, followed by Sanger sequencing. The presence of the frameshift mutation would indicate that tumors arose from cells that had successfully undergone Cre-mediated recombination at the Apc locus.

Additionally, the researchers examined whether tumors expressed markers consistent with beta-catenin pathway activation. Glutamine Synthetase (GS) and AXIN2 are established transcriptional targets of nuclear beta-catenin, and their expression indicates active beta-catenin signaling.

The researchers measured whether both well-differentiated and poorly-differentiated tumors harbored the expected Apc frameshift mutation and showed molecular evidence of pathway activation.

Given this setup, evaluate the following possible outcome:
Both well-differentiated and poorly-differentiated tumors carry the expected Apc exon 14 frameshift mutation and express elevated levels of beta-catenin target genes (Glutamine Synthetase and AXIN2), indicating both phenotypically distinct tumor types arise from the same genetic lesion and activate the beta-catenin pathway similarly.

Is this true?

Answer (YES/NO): NO